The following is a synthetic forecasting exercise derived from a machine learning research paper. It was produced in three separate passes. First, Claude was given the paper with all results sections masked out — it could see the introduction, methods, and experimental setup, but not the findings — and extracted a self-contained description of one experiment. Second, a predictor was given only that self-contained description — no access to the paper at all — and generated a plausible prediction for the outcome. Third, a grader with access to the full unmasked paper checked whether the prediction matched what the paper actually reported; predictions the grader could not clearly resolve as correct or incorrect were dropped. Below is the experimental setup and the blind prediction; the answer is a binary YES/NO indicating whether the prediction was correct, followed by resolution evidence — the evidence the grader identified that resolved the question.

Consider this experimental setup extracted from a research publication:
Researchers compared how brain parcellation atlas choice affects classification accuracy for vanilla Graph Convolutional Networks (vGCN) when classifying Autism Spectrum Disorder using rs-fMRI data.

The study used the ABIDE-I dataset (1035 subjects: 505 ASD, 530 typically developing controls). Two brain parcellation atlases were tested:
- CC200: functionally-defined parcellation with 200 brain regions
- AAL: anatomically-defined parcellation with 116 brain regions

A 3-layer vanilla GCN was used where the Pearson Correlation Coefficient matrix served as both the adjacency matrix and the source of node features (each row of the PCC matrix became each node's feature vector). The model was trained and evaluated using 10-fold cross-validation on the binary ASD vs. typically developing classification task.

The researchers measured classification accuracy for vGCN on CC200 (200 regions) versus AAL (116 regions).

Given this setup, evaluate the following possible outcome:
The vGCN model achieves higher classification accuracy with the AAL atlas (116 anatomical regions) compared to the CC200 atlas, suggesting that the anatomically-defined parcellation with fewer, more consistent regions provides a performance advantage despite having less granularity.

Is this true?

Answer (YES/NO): YES